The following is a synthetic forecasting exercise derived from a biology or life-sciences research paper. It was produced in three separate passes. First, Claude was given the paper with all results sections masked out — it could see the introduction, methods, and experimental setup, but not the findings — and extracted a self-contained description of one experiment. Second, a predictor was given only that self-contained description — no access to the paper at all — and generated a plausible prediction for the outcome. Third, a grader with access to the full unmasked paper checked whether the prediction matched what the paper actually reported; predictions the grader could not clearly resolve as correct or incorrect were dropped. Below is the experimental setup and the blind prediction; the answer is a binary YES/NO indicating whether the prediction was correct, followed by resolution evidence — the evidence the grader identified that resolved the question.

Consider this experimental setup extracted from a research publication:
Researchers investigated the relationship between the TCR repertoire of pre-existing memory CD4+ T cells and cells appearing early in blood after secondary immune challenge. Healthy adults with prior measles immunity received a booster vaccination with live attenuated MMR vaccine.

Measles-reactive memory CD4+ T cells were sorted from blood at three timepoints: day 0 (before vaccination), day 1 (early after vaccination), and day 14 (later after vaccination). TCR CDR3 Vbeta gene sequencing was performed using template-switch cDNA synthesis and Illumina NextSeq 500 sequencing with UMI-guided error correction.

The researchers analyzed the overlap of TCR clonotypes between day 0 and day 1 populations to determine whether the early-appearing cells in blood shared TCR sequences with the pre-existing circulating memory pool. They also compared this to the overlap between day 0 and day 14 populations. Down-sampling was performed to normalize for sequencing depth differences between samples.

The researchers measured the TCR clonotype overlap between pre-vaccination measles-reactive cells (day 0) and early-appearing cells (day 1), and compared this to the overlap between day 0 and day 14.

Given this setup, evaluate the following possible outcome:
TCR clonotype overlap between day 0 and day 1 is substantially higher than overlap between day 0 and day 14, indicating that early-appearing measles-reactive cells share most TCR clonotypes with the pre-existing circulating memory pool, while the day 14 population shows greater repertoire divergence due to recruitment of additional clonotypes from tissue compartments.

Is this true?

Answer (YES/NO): NO